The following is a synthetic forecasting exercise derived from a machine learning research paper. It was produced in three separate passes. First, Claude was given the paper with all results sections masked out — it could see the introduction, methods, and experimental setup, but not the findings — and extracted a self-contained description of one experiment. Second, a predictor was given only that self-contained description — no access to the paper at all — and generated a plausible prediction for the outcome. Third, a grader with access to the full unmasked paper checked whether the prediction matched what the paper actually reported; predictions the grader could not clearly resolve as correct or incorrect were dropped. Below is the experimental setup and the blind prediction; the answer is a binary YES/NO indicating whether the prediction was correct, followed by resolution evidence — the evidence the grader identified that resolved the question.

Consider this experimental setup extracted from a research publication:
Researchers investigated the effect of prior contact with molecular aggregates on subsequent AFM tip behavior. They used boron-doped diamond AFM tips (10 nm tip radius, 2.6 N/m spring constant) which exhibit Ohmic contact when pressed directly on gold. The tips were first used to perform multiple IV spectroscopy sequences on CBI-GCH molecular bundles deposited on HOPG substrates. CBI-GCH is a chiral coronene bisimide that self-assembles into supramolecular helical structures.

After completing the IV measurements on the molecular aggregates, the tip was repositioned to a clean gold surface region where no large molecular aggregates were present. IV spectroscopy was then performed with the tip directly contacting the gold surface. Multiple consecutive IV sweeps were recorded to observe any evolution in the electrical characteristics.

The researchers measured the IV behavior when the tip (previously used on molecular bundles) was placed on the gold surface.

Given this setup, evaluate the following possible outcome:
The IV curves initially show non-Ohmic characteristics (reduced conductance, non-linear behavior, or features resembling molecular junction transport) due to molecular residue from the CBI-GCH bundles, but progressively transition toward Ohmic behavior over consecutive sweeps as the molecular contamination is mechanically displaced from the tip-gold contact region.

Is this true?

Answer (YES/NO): YES